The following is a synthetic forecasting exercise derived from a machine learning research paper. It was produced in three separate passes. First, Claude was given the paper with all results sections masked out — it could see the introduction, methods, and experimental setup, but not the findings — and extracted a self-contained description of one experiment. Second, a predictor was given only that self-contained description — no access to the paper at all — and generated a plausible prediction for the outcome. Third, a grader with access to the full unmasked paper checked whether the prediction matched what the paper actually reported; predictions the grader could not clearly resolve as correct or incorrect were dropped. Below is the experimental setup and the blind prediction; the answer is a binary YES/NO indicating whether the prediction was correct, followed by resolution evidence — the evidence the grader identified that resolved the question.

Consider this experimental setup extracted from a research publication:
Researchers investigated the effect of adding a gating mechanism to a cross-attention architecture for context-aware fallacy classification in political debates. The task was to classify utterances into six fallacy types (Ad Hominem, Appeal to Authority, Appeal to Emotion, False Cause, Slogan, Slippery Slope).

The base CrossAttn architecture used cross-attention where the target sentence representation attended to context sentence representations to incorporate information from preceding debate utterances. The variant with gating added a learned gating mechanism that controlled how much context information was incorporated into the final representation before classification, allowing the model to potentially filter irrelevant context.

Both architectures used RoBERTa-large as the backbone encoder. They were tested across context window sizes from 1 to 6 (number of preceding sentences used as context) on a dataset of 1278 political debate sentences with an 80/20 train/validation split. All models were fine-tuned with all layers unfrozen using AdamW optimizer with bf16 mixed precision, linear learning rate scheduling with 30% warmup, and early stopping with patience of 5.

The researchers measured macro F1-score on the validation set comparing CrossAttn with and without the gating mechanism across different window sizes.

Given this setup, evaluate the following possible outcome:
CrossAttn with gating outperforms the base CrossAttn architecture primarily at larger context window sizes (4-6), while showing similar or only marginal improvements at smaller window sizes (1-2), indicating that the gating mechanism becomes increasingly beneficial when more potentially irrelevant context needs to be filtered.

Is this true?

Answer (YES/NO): NO